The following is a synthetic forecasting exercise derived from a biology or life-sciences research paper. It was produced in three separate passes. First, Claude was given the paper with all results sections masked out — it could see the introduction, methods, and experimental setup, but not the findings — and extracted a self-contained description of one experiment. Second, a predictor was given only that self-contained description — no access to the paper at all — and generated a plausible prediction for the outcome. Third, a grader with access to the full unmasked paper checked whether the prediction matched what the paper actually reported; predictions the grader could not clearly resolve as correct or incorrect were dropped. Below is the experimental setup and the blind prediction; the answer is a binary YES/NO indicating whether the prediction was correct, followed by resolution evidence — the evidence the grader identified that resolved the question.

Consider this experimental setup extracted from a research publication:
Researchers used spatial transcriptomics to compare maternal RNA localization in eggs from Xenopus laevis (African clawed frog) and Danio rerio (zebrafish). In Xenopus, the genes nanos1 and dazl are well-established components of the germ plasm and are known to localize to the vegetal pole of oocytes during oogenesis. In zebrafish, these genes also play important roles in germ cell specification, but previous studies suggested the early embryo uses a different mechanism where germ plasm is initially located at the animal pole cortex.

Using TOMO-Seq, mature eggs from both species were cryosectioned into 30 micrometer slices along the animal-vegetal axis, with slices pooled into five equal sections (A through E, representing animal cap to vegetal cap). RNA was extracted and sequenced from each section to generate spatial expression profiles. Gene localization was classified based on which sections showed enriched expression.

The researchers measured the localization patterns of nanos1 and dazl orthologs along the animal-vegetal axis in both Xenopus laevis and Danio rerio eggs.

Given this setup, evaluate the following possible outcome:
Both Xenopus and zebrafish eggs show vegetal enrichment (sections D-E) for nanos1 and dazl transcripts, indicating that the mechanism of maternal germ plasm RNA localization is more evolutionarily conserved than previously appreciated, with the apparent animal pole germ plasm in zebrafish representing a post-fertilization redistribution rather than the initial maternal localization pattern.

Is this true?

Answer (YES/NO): NO